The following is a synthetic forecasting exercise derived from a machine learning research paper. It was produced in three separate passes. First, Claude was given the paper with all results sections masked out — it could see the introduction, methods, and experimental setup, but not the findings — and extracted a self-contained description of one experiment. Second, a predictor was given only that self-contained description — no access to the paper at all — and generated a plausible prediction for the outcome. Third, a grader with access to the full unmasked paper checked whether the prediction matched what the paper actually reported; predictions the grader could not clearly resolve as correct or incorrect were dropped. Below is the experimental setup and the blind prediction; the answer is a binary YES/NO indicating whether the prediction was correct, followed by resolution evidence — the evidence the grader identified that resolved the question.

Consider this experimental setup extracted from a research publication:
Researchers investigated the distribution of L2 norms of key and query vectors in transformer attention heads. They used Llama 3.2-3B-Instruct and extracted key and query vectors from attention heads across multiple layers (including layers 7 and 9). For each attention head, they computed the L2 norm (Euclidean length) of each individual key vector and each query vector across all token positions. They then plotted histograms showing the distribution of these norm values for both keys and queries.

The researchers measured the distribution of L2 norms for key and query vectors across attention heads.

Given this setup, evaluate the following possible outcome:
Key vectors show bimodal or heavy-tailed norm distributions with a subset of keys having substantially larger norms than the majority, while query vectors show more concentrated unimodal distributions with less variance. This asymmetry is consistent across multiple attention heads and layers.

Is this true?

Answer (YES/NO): NO